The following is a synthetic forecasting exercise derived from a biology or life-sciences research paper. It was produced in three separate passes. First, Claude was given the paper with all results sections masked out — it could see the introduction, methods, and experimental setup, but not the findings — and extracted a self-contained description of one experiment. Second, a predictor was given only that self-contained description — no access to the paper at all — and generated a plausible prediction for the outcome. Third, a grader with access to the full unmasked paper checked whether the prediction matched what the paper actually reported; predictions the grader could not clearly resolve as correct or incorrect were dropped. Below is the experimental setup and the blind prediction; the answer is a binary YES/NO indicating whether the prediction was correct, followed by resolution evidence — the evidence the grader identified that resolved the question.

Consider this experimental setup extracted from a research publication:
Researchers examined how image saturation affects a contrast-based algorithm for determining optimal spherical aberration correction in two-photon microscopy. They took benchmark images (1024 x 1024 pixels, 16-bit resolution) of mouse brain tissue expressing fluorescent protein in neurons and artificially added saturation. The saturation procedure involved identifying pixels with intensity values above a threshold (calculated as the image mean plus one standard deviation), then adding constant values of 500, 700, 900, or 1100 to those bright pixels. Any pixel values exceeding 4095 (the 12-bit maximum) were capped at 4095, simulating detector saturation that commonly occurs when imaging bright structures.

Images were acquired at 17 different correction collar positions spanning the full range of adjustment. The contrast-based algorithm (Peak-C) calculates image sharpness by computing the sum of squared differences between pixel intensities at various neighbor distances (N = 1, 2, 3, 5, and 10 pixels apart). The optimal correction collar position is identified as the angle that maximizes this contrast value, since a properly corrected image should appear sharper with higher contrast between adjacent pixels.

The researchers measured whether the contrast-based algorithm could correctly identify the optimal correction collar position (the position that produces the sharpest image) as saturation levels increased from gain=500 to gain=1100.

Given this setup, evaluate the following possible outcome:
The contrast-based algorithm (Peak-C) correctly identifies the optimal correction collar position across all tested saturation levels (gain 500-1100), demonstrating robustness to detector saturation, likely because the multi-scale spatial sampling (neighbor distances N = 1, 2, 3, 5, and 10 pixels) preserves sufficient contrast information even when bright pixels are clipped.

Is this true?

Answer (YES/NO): NO